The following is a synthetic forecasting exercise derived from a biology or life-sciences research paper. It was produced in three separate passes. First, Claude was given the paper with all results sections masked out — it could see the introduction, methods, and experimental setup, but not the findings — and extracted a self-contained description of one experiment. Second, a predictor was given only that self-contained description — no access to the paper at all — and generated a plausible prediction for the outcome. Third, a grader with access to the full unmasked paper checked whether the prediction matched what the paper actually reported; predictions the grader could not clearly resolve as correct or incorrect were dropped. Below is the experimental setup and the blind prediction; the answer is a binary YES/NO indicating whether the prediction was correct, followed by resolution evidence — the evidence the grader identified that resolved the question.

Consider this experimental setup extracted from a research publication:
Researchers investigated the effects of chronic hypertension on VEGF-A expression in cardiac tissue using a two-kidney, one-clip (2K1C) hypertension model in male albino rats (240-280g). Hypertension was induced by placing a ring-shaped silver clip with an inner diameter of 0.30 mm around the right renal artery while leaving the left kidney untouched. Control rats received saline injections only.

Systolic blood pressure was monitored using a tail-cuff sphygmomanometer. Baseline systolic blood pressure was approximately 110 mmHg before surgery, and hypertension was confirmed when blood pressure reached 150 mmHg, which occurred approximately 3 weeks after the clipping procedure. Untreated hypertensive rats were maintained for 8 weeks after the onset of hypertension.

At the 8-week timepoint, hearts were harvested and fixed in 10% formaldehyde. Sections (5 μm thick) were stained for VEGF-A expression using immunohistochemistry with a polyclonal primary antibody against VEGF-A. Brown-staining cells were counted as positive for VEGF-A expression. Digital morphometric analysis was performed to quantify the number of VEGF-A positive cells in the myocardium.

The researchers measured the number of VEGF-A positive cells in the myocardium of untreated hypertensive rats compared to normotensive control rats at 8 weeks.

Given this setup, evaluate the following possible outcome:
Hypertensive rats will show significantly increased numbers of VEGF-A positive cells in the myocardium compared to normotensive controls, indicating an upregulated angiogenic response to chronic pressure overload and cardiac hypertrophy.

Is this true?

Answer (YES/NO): NO